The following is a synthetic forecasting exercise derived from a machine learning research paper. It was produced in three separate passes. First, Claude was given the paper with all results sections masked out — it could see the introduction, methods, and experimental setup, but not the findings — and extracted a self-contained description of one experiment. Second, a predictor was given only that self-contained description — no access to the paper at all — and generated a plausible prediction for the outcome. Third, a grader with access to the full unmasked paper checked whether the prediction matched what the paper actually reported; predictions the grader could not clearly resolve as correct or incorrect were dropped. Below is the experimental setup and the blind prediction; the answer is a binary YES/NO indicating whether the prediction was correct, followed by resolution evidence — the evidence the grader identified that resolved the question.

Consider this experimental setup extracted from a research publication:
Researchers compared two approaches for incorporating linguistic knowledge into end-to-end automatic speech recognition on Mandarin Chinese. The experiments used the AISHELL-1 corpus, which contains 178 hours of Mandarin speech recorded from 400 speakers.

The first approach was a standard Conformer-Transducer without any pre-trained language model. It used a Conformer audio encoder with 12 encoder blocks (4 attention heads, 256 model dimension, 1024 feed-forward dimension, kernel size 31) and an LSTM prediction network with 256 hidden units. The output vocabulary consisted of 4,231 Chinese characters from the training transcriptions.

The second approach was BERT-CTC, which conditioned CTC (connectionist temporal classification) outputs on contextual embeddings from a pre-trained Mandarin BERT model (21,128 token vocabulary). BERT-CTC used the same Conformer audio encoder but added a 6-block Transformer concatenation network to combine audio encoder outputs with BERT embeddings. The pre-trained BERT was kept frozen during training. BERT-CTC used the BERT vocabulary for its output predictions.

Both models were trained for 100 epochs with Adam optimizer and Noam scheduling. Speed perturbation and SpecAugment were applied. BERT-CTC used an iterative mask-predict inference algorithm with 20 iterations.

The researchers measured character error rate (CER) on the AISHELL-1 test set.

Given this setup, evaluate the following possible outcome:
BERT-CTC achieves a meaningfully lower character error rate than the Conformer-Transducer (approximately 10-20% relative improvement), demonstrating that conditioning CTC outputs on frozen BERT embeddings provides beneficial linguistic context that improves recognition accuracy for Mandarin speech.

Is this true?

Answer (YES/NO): NO